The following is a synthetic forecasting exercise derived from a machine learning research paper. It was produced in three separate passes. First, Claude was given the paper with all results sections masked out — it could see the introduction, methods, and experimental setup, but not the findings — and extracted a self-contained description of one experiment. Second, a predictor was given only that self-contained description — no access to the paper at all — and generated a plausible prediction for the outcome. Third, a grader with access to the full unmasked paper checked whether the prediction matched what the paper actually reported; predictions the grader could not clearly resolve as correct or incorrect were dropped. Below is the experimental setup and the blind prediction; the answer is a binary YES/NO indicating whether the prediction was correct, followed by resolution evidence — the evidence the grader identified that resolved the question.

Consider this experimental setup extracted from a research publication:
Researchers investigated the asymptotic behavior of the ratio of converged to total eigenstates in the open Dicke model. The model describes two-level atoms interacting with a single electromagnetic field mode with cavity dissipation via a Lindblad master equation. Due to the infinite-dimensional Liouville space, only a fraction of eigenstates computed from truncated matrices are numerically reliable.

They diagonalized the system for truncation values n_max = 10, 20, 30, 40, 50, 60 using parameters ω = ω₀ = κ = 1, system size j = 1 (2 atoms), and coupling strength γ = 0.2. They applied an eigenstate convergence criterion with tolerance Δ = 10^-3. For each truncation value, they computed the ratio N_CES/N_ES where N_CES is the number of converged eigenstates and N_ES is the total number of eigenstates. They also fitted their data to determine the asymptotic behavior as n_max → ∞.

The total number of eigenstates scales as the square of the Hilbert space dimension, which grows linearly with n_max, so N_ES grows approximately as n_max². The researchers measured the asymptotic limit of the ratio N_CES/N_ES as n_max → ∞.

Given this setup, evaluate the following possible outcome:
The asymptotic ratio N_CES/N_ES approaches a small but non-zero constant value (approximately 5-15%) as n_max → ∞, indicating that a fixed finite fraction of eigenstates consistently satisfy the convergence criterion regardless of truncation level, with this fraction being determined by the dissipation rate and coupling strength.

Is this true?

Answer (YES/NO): NO